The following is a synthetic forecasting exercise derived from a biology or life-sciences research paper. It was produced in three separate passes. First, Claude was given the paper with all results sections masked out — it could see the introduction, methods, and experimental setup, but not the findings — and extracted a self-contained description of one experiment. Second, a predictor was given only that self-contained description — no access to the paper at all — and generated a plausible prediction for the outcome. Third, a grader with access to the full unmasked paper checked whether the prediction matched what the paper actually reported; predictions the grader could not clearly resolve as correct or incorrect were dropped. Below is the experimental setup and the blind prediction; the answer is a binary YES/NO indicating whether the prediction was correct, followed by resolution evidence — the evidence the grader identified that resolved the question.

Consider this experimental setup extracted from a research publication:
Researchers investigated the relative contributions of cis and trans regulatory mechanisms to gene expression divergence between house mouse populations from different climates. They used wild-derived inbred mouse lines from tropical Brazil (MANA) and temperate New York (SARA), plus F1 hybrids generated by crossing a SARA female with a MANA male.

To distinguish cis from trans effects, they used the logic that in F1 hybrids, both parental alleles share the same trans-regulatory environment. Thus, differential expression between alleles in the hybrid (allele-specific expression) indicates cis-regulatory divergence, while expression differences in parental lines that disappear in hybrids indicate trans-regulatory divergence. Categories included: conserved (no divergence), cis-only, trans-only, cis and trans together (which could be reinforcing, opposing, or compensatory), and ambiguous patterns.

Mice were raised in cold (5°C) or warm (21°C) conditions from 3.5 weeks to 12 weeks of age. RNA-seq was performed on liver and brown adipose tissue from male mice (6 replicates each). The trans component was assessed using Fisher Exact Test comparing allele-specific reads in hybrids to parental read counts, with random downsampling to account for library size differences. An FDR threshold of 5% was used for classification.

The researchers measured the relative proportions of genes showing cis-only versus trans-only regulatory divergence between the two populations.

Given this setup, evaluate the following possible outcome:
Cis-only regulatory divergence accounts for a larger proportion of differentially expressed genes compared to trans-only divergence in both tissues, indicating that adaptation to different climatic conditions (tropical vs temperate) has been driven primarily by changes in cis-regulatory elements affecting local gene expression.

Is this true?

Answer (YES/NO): YES